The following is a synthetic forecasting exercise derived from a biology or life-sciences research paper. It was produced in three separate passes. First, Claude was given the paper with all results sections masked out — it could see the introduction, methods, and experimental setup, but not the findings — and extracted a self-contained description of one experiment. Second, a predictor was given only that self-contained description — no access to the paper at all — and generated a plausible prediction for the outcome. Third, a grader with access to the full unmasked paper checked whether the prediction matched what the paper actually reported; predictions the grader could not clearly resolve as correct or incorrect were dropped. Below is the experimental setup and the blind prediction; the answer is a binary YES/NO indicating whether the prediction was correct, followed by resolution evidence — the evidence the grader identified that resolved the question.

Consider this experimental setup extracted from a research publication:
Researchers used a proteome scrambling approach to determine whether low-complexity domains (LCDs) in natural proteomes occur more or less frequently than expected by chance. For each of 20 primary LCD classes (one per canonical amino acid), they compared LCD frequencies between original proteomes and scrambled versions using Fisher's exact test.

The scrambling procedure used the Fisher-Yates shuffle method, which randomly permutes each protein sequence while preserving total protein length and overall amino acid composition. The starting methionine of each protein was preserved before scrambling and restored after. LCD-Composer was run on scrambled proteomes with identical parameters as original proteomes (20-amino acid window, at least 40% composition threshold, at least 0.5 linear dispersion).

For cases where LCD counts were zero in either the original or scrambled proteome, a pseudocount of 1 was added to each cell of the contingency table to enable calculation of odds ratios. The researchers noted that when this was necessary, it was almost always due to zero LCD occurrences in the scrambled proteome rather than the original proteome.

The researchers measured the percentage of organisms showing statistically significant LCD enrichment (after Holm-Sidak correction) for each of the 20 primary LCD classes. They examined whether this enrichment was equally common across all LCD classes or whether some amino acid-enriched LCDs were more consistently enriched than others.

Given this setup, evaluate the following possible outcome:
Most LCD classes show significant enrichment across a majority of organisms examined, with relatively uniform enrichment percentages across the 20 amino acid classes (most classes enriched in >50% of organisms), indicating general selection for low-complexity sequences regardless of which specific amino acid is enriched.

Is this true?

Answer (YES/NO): NO